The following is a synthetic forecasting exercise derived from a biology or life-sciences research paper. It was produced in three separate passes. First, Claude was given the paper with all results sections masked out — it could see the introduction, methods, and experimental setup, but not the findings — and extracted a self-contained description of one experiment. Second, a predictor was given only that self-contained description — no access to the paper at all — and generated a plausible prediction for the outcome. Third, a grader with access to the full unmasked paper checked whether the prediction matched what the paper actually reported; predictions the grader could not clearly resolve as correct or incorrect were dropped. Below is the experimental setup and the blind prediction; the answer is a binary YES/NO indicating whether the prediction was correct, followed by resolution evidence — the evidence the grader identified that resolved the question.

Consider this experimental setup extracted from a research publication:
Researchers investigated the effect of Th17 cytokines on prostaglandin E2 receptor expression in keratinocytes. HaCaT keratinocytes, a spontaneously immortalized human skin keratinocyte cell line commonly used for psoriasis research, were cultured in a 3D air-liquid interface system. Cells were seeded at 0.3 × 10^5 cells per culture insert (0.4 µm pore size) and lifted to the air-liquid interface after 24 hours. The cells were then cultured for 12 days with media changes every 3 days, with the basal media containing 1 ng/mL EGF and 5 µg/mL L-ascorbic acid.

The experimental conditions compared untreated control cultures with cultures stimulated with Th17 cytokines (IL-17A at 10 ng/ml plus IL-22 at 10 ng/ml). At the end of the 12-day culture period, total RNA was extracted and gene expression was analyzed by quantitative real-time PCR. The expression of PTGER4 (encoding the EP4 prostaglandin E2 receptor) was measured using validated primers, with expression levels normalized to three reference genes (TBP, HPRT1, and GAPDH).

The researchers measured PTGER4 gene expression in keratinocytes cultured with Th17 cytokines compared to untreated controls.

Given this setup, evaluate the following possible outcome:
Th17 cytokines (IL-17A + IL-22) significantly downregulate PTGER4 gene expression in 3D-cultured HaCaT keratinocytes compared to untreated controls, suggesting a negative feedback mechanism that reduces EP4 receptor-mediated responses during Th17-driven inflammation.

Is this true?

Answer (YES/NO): NO